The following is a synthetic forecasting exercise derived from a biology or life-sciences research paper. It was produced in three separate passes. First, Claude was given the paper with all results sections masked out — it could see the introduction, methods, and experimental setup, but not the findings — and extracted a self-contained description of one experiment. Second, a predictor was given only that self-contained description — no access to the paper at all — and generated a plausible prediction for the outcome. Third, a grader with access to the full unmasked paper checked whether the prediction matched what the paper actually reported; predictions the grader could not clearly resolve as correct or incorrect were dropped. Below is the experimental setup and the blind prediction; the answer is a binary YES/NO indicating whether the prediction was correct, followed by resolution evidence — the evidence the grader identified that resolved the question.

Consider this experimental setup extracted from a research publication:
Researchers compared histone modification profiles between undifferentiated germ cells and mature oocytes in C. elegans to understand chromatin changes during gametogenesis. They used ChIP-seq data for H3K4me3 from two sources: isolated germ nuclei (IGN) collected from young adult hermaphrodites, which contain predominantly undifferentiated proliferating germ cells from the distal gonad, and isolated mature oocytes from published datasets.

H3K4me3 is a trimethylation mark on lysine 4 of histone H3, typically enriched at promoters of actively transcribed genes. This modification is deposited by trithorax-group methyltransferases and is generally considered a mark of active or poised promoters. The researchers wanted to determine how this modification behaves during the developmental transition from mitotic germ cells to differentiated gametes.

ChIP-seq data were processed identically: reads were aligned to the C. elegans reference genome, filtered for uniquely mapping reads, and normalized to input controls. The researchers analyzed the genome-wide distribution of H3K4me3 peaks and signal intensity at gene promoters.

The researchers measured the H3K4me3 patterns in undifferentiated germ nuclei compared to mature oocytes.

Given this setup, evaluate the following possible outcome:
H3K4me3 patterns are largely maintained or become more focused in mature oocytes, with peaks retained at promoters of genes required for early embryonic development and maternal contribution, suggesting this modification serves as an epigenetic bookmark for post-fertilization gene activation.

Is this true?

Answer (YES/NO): YES